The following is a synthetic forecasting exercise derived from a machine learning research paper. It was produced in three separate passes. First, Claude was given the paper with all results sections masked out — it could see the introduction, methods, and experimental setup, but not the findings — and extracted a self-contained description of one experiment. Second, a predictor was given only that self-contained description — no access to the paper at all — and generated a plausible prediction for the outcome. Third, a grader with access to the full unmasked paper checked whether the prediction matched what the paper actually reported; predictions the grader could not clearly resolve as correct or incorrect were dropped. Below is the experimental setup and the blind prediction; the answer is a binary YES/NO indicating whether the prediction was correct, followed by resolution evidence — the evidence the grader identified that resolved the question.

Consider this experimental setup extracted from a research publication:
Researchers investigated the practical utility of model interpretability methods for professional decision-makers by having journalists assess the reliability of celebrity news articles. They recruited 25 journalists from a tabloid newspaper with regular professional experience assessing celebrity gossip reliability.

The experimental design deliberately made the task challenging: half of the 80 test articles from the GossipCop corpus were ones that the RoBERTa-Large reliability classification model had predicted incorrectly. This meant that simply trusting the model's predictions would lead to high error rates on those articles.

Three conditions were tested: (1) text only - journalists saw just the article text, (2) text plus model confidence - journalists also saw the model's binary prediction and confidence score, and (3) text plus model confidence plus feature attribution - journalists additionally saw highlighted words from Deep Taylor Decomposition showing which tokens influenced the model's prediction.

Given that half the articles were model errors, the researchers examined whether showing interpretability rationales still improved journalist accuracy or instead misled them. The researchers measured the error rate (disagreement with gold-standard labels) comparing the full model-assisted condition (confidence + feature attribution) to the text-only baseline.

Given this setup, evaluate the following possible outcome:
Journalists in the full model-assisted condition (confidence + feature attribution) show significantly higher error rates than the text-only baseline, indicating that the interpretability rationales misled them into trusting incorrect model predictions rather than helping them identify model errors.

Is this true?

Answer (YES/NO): NO